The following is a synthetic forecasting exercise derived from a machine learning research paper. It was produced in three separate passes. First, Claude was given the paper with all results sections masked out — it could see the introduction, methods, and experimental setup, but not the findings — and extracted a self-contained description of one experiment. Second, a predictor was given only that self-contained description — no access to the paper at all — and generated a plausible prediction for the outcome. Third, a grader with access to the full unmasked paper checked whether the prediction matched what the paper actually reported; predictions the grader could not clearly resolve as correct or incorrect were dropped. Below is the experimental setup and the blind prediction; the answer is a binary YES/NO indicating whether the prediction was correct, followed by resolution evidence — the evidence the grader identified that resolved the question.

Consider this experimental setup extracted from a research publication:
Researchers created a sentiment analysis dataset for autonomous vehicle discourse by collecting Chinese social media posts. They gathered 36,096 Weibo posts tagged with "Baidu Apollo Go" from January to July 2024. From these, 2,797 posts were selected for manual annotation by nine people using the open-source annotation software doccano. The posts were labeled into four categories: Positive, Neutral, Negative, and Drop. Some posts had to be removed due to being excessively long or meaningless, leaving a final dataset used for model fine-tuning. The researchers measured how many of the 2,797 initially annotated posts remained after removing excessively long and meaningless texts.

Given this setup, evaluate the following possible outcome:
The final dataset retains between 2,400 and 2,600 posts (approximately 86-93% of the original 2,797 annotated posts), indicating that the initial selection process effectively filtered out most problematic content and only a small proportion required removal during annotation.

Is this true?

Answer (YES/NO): NO